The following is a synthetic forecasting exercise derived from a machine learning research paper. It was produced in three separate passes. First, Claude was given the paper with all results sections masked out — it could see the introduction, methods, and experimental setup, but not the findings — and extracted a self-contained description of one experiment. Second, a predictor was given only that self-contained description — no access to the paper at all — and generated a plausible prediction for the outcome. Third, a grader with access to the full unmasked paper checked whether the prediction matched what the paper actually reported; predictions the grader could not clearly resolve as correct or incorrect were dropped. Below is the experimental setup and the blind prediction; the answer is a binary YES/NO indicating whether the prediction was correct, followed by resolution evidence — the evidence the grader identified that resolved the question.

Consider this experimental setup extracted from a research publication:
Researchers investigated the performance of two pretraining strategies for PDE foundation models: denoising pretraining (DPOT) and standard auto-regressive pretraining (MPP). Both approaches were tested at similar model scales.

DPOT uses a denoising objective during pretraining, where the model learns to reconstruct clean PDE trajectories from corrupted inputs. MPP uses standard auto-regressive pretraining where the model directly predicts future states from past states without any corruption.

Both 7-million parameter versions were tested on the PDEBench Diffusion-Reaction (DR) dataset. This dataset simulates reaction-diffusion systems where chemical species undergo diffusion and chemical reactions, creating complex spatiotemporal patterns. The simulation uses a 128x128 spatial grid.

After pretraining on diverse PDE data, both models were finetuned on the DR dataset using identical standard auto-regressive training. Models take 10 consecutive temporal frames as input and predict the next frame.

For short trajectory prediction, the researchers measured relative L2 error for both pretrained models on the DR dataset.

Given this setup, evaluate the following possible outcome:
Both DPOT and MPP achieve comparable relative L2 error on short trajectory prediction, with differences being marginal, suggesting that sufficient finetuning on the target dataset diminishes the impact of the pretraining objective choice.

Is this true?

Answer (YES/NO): NO